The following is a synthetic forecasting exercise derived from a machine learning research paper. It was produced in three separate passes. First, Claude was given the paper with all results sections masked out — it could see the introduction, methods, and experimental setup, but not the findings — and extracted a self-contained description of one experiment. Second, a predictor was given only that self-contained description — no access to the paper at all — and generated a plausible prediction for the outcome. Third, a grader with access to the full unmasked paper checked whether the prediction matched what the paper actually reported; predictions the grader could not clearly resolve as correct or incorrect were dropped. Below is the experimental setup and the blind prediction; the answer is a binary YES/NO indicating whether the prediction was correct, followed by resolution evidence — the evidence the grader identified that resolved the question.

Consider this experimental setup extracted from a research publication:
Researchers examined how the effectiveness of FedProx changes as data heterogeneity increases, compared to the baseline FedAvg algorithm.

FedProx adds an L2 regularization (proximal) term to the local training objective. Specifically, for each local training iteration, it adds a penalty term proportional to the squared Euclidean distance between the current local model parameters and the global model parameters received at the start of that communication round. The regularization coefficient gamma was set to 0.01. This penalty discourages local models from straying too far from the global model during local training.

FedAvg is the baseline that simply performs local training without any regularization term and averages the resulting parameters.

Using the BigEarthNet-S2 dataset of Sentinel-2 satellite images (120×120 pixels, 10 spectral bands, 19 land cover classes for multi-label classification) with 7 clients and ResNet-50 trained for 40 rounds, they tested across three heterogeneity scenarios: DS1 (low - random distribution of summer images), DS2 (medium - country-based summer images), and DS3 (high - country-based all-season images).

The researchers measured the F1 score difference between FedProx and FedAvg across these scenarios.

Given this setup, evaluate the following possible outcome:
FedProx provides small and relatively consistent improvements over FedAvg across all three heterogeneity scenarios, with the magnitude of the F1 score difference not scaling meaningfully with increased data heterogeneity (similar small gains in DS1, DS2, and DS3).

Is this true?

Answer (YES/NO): NO